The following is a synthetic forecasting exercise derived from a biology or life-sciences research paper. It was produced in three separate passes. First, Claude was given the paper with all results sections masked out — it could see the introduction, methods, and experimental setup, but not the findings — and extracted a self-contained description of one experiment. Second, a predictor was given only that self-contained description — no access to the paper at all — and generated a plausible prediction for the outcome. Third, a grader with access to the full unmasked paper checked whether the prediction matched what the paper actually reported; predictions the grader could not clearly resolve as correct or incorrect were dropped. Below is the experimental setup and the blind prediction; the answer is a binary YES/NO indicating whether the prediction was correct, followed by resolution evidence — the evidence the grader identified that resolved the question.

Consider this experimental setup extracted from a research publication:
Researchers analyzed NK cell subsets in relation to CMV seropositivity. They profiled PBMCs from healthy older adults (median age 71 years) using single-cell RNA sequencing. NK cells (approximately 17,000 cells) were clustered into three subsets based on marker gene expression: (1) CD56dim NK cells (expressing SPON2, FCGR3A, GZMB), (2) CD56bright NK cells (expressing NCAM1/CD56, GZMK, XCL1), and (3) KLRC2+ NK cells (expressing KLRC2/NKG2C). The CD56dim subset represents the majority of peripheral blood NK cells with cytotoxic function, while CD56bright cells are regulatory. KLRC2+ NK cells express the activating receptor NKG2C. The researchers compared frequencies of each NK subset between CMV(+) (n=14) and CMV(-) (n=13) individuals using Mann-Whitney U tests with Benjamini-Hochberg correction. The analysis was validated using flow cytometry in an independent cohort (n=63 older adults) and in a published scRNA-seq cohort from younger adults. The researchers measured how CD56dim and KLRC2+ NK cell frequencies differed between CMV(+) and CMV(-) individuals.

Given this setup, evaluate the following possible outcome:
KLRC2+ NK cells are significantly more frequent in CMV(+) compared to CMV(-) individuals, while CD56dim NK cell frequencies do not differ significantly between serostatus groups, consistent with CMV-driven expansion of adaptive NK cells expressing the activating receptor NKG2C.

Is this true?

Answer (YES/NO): NO